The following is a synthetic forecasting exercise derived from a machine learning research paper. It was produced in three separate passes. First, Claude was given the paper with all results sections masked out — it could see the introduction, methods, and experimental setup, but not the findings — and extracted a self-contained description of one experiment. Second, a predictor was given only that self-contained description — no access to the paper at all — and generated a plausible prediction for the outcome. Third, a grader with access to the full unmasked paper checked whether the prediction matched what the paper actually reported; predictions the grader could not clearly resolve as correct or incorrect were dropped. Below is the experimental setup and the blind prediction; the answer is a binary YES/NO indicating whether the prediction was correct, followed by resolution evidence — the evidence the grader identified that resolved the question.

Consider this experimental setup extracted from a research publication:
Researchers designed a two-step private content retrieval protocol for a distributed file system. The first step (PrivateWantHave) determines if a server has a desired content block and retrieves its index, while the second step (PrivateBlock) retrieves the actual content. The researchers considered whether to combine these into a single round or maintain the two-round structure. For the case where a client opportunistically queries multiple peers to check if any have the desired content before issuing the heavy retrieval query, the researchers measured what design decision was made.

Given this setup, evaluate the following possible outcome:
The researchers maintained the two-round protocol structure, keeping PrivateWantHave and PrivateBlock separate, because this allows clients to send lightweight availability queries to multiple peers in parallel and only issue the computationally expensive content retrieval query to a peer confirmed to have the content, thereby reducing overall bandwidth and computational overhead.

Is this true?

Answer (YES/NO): YES